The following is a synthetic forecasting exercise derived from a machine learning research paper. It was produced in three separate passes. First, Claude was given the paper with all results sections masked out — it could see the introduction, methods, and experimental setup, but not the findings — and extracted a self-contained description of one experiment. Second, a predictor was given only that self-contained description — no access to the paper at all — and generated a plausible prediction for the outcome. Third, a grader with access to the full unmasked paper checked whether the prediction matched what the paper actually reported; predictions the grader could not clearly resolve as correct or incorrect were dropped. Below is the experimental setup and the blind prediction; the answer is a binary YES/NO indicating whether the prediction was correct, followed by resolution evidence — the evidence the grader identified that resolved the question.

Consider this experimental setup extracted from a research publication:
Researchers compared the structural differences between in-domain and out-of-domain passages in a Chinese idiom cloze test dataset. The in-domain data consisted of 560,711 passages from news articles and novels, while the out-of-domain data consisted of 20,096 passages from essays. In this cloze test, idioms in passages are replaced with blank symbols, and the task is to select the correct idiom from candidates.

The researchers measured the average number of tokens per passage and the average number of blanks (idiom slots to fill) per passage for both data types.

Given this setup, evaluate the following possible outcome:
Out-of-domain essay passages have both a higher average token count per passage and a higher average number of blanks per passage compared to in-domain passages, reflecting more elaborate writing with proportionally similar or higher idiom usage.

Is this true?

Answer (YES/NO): YES